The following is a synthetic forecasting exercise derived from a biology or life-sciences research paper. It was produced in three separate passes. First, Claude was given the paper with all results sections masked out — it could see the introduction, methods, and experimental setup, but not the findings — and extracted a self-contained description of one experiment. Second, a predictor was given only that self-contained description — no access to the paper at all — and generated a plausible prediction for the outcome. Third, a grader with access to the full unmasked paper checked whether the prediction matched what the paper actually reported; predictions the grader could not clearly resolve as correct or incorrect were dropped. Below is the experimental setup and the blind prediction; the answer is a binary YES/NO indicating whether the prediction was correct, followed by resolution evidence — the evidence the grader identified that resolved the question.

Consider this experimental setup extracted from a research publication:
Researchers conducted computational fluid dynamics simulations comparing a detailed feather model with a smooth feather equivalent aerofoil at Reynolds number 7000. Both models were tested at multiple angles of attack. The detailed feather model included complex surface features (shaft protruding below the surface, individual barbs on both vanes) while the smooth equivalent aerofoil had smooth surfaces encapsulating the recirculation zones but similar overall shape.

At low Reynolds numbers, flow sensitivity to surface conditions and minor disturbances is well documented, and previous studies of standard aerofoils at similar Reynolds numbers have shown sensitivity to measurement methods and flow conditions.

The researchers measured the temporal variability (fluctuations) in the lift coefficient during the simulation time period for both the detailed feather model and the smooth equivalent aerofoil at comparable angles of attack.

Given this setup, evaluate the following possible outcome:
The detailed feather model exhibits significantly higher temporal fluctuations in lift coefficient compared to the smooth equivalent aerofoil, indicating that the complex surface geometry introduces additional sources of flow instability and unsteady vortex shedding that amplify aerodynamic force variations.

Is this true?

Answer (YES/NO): NO